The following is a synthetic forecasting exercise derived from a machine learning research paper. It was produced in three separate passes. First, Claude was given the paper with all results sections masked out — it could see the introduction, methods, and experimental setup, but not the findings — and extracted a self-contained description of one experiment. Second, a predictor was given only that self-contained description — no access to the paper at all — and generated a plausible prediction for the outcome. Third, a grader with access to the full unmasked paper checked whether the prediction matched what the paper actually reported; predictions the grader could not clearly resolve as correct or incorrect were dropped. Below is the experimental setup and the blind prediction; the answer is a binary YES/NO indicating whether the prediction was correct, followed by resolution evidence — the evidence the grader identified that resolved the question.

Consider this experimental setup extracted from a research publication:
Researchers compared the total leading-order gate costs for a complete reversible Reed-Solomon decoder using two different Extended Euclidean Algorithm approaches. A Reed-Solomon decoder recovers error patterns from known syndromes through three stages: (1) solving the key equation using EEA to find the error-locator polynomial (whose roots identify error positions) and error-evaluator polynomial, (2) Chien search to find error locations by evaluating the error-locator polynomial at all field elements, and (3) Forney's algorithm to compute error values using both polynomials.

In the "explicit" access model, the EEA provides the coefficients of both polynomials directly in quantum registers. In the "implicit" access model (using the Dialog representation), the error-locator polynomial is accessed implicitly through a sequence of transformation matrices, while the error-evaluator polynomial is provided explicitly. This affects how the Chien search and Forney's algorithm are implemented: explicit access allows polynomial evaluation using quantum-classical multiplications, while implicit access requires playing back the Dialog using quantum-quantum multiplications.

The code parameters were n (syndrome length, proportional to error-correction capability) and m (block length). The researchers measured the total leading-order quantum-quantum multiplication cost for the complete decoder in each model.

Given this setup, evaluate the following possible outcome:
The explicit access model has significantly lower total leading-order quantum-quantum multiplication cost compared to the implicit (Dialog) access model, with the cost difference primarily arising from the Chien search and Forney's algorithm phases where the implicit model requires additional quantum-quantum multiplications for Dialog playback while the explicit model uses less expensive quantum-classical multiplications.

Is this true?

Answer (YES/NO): YES